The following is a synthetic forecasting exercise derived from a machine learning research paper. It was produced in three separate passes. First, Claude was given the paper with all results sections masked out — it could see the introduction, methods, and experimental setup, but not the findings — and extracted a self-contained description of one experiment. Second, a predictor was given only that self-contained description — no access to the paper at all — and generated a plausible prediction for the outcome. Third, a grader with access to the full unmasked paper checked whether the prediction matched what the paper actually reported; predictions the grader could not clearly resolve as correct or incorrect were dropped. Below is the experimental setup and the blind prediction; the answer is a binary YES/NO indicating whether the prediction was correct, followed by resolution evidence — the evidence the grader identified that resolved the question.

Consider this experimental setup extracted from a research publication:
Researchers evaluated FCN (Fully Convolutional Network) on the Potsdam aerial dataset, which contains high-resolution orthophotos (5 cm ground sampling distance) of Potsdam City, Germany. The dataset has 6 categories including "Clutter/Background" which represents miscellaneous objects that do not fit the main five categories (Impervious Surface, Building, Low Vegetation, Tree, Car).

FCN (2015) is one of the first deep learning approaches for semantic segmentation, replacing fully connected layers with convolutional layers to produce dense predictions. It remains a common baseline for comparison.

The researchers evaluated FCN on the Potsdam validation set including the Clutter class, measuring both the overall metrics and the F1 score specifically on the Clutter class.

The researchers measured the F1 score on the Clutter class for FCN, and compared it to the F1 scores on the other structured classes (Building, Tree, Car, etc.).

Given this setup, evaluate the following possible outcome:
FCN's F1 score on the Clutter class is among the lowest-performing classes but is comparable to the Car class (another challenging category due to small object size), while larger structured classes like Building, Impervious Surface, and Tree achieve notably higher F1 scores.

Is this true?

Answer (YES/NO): NO